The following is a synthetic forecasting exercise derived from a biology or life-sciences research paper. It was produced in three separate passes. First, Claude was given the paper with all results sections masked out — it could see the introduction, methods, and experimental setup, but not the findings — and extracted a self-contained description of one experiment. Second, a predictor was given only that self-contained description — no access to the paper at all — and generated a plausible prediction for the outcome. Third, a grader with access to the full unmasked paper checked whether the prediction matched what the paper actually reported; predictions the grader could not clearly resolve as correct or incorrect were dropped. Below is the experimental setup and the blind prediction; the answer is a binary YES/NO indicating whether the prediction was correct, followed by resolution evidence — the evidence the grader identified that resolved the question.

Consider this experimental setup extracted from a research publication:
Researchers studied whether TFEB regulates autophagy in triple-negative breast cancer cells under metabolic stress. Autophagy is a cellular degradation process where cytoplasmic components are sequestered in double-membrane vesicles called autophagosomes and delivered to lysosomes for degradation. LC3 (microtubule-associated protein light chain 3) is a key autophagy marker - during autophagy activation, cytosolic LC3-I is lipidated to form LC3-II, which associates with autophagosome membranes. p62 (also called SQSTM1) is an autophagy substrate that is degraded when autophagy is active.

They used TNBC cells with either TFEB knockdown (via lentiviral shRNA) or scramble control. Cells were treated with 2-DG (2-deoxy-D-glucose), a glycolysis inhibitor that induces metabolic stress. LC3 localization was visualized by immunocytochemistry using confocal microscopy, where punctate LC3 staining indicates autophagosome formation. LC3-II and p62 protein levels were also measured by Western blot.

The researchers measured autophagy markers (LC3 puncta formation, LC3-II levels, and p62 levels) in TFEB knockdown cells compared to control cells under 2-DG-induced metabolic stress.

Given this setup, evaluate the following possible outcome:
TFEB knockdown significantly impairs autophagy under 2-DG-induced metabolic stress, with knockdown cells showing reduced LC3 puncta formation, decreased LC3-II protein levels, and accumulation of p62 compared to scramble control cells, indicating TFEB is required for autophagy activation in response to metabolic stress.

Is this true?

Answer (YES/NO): NO